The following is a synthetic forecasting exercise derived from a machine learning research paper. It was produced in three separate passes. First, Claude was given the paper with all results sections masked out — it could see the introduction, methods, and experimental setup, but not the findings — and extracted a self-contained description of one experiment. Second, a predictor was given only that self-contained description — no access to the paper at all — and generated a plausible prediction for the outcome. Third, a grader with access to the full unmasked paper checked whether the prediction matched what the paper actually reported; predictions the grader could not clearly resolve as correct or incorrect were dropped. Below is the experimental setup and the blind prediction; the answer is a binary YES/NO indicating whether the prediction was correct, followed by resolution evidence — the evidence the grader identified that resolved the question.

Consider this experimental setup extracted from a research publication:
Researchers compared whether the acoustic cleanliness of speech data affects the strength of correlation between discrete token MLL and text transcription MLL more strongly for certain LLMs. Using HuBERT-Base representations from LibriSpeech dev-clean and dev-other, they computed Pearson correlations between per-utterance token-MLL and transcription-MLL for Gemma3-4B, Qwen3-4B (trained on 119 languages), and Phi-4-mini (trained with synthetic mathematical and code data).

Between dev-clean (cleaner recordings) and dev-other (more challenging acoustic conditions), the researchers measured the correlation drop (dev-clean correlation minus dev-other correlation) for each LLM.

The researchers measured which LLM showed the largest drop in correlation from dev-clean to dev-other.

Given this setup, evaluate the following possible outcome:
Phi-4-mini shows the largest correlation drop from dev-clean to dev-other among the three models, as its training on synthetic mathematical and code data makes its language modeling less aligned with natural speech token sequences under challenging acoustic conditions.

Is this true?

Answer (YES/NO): YES